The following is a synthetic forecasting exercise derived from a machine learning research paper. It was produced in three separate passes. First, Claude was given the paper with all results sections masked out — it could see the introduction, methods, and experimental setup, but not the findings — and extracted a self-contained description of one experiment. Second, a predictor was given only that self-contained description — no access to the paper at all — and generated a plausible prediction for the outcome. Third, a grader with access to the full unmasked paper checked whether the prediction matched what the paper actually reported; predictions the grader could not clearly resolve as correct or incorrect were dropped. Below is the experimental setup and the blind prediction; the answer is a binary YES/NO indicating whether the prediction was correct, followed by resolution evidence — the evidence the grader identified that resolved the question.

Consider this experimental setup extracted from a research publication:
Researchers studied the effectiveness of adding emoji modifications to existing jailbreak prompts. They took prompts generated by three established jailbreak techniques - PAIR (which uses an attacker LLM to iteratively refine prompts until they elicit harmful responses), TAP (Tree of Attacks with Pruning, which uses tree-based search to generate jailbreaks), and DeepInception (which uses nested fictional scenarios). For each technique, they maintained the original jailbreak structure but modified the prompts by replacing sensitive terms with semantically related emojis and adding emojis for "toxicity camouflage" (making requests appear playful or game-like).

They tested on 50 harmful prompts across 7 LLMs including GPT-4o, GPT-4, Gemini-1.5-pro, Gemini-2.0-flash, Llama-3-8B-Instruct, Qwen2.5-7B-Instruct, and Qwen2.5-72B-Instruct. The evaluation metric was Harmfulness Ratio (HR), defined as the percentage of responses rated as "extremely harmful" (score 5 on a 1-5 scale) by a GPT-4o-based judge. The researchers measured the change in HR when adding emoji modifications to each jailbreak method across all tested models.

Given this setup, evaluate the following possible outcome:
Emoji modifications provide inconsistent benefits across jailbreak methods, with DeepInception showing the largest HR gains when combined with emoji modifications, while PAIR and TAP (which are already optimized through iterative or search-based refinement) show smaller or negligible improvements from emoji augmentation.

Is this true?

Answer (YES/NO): NO